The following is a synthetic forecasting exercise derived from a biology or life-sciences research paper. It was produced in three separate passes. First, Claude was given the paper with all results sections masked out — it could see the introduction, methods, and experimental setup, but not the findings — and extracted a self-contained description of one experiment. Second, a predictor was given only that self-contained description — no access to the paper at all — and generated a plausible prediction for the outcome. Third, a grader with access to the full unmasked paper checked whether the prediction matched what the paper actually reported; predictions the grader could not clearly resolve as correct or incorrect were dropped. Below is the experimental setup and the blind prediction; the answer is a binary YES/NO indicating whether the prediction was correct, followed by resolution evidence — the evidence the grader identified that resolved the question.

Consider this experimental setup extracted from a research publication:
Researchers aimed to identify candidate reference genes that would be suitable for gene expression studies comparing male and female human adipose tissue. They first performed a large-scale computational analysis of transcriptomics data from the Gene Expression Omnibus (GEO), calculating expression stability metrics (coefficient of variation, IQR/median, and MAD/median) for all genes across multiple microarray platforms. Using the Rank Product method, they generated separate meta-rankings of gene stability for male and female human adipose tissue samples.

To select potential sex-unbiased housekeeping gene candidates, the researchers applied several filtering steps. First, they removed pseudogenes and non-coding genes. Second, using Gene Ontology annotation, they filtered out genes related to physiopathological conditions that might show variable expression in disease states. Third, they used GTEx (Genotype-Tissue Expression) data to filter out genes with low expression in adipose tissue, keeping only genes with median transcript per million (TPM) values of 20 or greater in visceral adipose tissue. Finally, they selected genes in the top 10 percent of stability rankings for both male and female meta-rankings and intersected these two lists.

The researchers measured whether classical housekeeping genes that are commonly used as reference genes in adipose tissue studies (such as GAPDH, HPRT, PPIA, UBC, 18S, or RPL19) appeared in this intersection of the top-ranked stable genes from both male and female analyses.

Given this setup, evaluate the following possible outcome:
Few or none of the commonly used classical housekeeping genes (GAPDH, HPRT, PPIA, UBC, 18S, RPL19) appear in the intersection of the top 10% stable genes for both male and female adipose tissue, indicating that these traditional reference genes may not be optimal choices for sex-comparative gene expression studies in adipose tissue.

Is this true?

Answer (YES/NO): NO